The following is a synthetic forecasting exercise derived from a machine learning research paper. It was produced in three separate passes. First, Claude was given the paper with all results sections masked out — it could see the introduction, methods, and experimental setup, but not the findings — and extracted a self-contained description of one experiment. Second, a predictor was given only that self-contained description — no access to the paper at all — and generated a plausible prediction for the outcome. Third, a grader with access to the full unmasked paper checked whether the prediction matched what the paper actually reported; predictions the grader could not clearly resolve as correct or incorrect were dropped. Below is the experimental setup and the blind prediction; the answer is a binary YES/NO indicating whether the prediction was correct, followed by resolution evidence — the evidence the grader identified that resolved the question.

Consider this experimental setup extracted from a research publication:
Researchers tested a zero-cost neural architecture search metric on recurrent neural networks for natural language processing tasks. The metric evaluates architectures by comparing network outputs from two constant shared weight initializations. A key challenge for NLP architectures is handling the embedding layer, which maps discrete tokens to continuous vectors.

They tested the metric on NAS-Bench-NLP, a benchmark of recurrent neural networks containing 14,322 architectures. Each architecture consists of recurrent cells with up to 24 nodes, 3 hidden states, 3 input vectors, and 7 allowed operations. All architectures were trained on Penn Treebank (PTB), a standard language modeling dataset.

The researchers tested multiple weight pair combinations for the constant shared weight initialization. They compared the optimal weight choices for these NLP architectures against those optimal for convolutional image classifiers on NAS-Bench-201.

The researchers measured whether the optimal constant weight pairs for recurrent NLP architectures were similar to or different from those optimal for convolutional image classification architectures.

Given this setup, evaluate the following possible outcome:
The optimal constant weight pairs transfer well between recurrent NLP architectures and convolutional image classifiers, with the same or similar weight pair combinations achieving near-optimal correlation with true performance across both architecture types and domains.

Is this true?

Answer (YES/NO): NO